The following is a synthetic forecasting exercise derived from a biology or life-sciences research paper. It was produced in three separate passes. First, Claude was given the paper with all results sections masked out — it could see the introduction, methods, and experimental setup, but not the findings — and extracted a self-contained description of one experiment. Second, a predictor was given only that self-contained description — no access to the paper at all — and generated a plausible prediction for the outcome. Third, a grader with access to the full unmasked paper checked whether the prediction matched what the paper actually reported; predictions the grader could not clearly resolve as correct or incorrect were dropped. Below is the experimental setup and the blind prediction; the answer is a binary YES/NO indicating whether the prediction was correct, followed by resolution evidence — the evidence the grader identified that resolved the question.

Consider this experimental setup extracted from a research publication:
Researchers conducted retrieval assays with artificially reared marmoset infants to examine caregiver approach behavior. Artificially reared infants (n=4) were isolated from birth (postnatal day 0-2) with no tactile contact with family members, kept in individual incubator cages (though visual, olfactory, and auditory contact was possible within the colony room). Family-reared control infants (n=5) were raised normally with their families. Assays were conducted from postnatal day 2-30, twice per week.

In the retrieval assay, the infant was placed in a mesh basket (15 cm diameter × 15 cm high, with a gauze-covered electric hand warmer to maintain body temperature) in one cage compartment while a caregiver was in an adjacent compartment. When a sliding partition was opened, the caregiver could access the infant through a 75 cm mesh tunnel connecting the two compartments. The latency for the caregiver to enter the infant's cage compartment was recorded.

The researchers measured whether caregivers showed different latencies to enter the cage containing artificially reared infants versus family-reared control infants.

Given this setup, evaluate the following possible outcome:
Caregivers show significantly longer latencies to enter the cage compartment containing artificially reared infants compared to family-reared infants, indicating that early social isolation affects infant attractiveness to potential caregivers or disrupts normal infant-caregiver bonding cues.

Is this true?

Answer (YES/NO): NO